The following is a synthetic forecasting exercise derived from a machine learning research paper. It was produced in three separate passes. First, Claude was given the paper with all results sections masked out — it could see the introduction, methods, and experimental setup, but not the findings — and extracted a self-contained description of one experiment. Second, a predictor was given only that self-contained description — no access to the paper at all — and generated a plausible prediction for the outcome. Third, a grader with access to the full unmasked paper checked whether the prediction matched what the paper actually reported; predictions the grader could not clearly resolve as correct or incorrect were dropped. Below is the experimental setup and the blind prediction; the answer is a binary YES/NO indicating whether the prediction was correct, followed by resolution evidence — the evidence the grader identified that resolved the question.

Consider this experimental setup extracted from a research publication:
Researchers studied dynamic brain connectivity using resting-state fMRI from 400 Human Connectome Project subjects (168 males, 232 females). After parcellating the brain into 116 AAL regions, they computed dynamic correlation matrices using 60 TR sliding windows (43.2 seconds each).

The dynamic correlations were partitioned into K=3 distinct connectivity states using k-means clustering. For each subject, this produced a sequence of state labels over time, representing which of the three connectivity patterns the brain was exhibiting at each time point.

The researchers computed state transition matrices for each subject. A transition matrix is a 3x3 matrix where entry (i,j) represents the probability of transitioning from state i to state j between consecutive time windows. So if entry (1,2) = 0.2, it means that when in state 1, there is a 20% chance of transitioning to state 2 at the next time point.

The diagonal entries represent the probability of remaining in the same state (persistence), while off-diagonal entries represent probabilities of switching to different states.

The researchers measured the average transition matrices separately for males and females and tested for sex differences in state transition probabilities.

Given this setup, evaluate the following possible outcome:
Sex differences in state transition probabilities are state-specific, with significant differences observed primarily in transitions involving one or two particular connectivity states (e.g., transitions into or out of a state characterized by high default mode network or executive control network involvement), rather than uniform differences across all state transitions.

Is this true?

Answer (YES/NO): YES